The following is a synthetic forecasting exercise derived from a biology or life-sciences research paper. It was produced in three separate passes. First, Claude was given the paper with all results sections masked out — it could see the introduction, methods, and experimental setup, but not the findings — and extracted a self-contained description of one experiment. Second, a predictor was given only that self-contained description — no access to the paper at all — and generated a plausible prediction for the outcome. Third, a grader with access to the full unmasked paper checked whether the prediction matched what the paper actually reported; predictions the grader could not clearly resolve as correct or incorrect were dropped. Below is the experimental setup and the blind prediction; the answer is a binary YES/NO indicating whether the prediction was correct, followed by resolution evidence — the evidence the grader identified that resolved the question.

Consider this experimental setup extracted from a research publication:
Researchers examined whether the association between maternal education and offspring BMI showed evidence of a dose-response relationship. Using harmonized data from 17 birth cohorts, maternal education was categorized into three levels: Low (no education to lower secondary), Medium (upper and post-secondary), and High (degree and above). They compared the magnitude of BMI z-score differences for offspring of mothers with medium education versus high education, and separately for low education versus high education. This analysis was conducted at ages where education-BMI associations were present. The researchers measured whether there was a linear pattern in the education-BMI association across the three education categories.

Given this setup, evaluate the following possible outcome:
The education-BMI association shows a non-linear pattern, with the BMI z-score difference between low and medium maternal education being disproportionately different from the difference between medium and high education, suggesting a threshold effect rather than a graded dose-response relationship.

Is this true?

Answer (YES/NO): NO